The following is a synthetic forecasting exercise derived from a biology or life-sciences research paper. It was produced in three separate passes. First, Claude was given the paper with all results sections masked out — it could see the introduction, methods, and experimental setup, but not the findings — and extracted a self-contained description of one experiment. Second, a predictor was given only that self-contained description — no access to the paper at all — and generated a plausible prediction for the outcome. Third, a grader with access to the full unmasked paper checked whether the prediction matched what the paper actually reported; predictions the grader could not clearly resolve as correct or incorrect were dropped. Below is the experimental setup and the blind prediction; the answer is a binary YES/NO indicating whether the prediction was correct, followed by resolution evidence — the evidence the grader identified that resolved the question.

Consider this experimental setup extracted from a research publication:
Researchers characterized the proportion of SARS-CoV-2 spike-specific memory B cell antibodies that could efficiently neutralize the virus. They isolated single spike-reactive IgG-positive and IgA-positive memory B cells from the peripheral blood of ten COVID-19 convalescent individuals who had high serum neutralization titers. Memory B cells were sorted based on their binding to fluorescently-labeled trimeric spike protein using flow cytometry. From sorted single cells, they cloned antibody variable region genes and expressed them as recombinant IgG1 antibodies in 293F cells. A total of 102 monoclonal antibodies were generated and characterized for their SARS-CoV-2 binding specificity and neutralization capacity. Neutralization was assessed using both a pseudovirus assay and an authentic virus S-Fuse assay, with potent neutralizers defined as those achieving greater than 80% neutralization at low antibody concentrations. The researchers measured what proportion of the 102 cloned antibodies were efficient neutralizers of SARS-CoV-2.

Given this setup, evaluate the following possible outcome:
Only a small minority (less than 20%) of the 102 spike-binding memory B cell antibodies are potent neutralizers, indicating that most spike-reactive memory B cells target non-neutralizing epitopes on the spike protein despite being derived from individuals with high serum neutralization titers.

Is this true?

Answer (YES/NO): YES